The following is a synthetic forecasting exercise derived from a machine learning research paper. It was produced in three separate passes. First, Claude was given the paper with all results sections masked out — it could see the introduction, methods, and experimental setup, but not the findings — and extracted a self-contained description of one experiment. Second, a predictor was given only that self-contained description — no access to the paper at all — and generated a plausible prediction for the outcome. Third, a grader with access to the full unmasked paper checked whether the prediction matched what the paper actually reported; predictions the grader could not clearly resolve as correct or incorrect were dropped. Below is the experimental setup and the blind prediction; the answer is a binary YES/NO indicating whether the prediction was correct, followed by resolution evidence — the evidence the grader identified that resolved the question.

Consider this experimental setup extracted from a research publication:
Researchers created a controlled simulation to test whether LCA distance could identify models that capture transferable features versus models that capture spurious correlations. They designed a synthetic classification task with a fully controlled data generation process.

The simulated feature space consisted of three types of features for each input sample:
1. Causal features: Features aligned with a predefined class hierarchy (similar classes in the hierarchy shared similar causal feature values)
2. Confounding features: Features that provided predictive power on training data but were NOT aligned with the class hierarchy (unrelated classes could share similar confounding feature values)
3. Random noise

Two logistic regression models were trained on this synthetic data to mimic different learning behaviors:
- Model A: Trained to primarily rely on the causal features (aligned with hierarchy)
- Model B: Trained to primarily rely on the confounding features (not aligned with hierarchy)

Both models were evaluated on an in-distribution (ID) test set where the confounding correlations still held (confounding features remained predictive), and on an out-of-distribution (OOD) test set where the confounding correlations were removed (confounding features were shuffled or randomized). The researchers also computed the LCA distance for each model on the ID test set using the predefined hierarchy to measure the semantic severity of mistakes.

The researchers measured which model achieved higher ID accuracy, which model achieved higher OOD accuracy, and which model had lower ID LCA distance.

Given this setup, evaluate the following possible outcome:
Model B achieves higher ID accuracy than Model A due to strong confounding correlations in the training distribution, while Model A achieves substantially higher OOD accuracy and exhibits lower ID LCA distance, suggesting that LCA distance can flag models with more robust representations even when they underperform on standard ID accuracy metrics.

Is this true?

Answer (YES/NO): YES